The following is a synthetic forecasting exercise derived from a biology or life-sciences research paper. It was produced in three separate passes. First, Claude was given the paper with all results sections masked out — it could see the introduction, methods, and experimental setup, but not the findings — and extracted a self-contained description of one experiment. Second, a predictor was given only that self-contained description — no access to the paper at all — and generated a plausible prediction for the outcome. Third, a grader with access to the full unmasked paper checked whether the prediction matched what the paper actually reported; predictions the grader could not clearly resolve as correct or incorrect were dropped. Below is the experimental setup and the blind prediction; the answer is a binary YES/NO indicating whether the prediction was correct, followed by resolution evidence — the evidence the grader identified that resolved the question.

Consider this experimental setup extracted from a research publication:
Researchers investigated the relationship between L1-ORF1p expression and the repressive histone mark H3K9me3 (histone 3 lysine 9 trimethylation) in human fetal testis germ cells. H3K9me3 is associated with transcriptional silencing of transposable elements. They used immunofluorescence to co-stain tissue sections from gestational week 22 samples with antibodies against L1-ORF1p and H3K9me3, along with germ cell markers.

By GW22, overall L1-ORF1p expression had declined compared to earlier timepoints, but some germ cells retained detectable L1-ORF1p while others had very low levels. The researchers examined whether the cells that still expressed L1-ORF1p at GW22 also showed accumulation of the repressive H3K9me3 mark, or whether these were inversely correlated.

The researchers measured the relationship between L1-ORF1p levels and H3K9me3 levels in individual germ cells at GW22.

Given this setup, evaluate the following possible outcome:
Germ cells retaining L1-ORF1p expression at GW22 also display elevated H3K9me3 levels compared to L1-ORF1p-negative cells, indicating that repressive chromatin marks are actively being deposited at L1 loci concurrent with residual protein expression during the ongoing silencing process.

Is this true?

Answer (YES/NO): YES